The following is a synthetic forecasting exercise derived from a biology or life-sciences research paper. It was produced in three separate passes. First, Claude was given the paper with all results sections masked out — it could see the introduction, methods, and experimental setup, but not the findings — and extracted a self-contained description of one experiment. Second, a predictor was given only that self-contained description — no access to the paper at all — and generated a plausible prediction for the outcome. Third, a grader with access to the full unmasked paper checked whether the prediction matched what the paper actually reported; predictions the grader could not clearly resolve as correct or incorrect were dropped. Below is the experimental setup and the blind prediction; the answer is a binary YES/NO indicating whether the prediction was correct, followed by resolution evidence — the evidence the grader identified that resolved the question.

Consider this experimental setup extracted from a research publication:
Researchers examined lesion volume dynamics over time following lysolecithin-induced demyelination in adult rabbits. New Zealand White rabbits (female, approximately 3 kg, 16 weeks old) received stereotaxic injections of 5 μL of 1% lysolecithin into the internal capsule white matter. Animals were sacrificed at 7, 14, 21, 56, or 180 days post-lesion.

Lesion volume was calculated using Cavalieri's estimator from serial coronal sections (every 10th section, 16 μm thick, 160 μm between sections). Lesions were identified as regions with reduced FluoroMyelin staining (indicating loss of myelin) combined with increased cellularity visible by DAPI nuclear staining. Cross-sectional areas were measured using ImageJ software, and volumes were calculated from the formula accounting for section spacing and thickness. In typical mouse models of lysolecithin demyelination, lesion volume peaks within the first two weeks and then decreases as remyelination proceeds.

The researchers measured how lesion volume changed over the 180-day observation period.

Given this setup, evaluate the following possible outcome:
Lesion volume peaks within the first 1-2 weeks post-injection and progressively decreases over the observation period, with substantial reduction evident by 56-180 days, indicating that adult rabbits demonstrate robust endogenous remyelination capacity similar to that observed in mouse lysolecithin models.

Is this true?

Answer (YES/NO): NO